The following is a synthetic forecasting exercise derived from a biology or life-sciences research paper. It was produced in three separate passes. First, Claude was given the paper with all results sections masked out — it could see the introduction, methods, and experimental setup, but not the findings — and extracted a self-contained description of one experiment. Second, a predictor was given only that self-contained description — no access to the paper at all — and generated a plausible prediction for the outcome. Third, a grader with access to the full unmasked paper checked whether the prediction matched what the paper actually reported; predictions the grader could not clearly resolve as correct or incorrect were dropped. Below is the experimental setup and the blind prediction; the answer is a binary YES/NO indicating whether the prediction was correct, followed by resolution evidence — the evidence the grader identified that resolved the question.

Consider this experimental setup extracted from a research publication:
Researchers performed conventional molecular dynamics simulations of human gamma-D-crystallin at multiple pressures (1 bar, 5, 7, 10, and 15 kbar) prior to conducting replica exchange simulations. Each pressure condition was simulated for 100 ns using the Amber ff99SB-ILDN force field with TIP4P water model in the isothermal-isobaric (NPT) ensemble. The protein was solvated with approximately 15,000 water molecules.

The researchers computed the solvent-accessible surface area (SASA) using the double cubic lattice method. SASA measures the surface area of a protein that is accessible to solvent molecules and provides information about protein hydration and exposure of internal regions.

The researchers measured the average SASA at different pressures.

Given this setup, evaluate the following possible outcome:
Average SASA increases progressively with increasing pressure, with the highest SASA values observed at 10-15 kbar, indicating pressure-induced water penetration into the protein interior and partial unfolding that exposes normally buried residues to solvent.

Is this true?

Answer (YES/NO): NO